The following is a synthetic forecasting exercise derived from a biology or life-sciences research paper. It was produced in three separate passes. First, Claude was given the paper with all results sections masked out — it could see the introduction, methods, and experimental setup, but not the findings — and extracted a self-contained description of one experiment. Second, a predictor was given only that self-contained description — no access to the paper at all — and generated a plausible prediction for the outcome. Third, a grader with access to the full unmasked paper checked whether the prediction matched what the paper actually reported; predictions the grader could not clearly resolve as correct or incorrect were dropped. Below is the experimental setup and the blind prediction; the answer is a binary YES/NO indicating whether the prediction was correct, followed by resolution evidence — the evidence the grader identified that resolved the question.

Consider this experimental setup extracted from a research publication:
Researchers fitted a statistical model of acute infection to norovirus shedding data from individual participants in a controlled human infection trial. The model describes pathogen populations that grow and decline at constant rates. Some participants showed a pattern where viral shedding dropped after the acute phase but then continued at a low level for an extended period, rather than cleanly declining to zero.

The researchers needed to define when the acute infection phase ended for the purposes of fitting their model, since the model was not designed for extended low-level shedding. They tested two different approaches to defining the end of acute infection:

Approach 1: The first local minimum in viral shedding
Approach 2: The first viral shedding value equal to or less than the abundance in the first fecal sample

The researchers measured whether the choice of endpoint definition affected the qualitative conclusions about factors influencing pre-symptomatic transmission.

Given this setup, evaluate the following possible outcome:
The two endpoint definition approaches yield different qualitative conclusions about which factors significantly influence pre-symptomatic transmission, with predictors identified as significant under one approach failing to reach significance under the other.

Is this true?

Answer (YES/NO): NO